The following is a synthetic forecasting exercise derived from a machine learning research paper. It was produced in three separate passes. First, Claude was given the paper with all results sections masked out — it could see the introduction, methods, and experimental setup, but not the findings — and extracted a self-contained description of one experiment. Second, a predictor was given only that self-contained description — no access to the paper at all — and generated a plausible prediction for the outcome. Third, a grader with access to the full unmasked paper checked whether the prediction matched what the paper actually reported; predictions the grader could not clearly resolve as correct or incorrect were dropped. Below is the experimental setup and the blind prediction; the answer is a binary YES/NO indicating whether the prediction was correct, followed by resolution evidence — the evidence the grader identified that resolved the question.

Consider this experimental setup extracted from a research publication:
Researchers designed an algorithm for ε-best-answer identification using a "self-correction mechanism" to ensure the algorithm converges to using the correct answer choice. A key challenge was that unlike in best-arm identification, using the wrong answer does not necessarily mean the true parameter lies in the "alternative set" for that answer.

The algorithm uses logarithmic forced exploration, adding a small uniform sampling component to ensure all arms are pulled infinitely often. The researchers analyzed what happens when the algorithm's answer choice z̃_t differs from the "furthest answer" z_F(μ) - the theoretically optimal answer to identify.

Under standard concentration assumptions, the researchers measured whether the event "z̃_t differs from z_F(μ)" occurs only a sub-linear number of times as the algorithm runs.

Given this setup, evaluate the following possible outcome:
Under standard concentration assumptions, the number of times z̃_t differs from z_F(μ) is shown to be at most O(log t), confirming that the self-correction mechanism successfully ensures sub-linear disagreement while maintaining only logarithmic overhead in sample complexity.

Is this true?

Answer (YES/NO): NO